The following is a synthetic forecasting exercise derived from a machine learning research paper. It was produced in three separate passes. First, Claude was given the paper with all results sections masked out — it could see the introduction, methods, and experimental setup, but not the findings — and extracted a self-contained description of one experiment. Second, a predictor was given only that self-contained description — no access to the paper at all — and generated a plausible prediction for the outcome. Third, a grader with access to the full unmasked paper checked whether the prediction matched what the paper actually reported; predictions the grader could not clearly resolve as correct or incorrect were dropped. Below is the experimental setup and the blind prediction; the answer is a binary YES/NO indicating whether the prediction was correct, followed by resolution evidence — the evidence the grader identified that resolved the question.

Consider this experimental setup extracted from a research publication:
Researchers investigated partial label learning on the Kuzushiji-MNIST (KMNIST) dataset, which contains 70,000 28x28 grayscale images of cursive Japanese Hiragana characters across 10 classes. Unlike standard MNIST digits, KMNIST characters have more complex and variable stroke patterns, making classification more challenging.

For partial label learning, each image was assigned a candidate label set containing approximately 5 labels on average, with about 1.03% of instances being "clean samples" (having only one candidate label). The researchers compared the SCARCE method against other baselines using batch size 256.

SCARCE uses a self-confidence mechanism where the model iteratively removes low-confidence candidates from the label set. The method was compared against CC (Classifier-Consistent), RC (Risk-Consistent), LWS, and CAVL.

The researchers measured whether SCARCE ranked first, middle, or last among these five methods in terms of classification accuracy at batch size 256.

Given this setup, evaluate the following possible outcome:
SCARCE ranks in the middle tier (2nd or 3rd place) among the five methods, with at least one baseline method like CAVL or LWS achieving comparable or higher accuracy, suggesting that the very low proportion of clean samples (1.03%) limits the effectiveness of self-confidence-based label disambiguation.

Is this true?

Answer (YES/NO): NO